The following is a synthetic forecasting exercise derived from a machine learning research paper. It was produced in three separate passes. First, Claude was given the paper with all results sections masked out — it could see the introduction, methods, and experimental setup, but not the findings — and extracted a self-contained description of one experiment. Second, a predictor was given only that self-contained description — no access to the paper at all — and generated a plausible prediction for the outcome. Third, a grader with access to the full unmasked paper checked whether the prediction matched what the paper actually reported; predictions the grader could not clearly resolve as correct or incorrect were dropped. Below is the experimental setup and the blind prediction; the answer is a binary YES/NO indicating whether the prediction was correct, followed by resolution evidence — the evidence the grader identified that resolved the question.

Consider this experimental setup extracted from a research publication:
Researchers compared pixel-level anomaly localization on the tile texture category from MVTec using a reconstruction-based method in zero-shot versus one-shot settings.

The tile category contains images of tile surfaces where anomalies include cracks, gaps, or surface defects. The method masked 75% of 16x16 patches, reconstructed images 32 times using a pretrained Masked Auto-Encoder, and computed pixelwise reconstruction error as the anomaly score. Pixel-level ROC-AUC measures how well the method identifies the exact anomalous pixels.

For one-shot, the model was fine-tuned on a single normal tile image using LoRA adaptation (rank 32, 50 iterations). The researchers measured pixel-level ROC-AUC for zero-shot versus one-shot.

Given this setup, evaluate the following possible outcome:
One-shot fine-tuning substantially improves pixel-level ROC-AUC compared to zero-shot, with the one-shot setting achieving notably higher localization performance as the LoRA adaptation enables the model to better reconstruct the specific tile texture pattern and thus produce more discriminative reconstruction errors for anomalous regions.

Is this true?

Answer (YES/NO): NO